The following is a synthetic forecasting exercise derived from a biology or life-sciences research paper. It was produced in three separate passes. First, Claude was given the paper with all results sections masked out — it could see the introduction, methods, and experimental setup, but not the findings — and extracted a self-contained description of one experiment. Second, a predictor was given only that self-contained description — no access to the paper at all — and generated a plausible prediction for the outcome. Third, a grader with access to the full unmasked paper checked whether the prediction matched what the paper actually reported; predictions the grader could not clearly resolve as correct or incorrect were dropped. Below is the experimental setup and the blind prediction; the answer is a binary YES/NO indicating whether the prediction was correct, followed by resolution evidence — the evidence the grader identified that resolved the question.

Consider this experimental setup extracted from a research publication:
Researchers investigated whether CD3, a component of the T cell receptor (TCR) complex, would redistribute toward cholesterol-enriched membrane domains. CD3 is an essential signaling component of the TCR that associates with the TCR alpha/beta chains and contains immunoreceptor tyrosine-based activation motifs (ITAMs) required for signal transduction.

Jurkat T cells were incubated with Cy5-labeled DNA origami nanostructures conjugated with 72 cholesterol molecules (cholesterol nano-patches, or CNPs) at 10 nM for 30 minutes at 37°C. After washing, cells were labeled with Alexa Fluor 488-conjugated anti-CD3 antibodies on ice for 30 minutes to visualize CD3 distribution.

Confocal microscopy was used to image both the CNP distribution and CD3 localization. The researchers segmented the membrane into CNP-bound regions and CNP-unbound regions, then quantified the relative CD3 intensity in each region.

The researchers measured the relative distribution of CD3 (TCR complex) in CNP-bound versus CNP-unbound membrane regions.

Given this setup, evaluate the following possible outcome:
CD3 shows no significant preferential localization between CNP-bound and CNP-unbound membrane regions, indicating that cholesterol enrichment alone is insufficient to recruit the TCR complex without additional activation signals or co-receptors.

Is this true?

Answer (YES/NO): NO